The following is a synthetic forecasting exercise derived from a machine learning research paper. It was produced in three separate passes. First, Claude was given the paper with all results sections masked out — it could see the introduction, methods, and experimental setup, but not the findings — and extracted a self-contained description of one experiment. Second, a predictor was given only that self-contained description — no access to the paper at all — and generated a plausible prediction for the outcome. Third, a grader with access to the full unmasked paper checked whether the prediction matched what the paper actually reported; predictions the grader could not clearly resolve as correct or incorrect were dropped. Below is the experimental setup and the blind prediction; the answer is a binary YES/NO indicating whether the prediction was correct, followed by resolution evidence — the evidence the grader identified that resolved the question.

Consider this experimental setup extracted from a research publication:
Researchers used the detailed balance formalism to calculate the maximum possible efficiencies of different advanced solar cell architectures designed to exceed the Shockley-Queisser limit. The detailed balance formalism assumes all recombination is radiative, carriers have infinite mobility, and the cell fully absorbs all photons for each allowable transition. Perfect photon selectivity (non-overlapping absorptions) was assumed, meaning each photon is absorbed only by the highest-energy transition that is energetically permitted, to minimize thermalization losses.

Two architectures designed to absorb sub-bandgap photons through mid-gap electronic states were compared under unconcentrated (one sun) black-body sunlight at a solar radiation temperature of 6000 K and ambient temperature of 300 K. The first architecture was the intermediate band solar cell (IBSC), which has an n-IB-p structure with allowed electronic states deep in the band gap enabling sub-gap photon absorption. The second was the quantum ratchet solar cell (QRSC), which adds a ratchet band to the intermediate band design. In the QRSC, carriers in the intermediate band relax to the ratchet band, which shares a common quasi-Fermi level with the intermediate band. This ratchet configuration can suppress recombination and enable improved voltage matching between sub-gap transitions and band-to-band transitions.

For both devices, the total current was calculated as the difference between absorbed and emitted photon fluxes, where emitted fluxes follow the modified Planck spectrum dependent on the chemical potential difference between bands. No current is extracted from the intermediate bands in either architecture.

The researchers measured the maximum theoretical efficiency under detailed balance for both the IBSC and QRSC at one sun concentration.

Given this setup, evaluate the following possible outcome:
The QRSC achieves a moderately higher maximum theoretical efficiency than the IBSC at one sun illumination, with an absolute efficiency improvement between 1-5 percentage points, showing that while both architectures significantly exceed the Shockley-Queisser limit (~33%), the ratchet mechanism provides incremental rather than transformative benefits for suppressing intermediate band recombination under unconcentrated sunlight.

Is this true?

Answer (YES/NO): YES